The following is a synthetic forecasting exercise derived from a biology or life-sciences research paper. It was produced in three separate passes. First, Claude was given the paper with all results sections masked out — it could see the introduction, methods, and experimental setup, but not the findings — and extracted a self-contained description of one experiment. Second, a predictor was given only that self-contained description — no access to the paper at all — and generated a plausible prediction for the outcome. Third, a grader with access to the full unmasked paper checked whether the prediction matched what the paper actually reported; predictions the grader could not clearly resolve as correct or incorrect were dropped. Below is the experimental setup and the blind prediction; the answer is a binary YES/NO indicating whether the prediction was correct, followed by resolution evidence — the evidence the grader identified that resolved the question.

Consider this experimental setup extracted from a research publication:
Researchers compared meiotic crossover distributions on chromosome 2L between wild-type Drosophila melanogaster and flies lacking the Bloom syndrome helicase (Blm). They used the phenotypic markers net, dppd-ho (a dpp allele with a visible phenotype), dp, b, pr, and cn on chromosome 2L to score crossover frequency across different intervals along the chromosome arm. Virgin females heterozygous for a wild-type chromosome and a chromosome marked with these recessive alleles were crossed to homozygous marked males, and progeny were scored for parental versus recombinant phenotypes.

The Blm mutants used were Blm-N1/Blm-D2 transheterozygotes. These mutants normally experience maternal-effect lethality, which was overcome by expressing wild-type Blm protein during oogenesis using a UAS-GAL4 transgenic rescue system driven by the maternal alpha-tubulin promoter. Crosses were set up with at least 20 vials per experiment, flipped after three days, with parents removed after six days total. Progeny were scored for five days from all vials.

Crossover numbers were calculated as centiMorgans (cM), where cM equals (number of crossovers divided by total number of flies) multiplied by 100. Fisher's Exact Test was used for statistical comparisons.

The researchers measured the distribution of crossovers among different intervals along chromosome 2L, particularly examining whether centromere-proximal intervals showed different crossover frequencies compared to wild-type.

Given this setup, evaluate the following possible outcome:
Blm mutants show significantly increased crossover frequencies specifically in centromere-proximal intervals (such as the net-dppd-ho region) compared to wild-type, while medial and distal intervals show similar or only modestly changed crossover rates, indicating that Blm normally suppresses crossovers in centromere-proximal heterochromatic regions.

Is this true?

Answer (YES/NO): NO